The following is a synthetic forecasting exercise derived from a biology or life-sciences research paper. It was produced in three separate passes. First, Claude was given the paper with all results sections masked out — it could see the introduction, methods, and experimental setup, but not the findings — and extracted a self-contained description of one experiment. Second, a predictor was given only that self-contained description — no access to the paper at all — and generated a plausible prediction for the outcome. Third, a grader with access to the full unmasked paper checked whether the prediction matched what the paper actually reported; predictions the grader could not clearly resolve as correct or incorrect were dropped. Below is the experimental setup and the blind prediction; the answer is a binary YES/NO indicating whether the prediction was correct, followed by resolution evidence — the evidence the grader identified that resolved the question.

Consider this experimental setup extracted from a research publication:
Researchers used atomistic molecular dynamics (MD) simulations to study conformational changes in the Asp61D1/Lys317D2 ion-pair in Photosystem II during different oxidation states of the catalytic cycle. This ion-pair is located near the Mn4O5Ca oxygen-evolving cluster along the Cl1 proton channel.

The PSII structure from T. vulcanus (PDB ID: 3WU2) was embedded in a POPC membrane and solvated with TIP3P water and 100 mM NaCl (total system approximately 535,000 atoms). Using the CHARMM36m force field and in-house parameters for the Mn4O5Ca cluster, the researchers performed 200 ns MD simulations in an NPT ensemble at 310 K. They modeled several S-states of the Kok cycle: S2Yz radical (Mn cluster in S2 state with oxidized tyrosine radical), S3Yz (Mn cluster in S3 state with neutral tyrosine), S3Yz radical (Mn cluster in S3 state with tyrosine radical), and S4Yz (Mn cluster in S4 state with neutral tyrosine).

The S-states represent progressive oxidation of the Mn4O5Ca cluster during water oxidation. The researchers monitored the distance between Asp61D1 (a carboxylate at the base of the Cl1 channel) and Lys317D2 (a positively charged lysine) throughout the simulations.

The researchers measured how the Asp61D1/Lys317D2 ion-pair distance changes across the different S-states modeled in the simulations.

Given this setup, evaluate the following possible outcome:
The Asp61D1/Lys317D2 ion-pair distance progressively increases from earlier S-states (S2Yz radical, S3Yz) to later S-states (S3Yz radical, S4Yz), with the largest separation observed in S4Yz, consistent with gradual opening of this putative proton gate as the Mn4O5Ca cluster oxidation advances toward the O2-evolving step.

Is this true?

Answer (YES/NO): NO